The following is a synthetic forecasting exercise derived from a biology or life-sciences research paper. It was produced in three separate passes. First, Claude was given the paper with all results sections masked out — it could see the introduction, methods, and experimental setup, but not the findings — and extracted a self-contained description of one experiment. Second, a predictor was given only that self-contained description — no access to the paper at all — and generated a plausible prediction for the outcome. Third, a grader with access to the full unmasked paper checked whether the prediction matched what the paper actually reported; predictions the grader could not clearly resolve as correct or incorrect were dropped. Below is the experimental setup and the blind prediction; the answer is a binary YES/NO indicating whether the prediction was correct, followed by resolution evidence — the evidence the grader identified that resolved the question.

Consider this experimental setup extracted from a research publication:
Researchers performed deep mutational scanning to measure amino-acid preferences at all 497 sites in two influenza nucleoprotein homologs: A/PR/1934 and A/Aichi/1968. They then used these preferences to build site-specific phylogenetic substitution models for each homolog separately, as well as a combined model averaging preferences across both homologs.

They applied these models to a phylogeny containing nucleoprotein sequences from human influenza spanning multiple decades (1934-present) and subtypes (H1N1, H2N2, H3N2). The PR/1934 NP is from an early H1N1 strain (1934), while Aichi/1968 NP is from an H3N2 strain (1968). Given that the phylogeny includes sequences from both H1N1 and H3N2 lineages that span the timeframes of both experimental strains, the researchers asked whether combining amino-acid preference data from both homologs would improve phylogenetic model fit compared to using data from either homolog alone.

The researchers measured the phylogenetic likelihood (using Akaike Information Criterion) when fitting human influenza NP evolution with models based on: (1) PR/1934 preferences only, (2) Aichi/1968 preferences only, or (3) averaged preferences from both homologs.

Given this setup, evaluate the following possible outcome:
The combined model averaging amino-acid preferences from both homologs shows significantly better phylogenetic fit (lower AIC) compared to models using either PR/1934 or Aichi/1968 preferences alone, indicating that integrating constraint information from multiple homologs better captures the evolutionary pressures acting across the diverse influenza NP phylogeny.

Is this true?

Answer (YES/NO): YES